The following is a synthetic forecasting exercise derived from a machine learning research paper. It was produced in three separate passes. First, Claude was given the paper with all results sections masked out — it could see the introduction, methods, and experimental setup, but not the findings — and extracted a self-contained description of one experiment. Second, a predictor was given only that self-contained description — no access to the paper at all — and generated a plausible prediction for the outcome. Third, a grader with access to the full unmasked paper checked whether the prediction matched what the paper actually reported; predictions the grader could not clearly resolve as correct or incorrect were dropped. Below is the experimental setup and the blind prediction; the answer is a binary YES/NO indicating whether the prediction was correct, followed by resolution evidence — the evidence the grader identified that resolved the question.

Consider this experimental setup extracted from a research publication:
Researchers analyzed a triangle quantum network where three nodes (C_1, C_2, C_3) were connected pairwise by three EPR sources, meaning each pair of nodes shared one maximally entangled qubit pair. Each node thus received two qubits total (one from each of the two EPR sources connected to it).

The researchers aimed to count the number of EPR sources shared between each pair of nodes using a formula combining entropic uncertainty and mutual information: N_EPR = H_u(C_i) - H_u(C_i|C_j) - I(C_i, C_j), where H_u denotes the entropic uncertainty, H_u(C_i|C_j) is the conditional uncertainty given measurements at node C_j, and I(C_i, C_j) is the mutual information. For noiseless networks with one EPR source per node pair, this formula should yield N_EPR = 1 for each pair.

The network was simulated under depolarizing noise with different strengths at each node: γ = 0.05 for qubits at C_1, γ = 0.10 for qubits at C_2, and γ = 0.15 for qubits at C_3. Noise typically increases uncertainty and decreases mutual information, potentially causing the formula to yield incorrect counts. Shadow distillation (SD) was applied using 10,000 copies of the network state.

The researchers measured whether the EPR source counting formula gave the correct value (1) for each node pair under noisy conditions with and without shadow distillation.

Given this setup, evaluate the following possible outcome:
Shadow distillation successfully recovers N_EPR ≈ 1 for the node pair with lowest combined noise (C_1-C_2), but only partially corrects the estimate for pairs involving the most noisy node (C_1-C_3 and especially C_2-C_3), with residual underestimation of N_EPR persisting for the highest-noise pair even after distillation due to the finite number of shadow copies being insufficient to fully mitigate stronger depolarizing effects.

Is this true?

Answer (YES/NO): NO